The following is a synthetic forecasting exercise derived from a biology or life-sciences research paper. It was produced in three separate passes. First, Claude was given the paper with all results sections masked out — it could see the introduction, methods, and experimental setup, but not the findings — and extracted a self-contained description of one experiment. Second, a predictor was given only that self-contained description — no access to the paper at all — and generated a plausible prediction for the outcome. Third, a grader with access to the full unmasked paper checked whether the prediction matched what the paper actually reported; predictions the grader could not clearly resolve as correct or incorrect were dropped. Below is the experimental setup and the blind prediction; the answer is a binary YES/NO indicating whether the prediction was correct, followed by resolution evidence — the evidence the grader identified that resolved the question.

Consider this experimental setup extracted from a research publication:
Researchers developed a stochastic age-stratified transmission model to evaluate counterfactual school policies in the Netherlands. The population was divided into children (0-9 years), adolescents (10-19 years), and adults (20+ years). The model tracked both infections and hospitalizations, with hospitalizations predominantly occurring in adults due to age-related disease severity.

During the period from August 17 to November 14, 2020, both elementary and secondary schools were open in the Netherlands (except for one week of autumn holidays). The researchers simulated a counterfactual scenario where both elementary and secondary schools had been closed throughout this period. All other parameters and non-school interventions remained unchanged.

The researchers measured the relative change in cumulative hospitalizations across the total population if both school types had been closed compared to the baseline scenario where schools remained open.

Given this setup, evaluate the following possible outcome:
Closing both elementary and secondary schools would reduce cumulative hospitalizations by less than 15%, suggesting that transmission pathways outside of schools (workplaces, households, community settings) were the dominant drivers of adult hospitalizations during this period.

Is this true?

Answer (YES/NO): NO